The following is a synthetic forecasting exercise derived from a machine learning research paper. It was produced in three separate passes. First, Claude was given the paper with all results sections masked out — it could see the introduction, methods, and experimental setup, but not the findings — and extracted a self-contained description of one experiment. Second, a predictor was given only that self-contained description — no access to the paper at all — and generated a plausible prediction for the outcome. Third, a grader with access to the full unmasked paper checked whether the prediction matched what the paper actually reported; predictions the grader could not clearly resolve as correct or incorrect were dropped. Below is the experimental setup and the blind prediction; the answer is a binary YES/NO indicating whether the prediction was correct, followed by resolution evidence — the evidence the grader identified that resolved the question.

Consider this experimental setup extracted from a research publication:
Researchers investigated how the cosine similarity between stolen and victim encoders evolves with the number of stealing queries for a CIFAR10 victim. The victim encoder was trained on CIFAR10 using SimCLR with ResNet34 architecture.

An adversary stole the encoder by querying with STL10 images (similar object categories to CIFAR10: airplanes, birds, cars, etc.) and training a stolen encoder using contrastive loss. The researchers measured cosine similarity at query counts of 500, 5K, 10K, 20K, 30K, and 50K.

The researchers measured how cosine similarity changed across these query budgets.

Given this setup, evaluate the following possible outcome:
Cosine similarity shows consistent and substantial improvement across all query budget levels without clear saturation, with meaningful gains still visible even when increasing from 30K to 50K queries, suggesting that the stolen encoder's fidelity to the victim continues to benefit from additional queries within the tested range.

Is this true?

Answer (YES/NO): NO